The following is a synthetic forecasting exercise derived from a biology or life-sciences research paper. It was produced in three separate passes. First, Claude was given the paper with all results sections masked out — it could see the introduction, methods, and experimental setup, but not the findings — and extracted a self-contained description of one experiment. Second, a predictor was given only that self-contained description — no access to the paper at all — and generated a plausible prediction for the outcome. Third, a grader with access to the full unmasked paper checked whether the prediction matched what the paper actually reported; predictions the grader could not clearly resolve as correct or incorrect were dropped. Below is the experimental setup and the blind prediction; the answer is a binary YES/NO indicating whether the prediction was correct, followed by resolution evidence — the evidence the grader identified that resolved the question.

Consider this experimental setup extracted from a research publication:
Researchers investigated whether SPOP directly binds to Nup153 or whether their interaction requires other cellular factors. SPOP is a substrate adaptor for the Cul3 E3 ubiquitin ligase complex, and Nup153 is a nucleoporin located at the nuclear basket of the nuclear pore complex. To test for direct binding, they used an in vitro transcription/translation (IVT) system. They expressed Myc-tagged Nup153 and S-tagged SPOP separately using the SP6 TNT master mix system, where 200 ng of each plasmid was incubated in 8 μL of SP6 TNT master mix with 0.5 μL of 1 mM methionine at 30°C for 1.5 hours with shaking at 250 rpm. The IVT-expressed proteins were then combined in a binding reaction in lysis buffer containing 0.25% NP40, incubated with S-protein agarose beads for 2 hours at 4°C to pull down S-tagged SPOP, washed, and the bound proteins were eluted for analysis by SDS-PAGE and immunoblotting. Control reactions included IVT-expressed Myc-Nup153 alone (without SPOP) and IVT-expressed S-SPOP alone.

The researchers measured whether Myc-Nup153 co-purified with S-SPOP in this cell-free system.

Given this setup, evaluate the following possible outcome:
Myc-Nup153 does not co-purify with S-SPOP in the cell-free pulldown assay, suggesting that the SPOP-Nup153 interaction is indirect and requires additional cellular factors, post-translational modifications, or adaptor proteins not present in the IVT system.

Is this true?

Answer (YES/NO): NO